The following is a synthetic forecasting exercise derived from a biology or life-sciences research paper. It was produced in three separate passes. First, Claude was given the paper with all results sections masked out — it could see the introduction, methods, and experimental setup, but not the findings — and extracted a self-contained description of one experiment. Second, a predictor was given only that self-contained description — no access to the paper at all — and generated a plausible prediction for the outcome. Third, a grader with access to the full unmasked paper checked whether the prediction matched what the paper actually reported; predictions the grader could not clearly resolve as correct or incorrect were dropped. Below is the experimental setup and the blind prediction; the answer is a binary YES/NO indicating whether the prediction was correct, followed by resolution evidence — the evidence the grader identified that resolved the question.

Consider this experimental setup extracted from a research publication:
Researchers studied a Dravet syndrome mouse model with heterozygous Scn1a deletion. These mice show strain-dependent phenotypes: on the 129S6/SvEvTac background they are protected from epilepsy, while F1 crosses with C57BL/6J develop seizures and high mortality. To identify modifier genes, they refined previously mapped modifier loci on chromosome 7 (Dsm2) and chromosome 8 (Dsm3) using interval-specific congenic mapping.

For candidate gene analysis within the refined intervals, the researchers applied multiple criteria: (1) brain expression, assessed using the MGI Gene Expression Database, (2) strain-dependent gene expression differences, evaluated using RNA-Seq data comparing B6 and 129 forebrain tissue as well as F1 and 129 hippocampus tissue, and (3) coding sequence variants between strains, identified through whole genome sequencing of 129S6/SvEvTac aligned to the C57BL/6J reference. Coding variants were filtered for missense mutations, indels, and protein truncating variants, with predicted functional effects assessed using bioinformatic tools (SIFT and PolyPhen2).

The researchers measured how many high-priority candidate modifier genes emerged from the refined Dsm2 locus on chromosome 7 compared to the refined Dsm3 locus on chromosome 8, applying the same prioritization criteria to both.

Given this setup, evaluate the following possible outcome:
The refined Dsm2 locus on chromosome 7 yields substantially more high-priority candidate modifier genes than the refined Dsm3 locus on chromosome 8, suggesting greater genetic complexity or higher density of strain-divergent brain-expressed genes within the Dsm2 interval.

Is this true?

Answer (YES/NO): YES